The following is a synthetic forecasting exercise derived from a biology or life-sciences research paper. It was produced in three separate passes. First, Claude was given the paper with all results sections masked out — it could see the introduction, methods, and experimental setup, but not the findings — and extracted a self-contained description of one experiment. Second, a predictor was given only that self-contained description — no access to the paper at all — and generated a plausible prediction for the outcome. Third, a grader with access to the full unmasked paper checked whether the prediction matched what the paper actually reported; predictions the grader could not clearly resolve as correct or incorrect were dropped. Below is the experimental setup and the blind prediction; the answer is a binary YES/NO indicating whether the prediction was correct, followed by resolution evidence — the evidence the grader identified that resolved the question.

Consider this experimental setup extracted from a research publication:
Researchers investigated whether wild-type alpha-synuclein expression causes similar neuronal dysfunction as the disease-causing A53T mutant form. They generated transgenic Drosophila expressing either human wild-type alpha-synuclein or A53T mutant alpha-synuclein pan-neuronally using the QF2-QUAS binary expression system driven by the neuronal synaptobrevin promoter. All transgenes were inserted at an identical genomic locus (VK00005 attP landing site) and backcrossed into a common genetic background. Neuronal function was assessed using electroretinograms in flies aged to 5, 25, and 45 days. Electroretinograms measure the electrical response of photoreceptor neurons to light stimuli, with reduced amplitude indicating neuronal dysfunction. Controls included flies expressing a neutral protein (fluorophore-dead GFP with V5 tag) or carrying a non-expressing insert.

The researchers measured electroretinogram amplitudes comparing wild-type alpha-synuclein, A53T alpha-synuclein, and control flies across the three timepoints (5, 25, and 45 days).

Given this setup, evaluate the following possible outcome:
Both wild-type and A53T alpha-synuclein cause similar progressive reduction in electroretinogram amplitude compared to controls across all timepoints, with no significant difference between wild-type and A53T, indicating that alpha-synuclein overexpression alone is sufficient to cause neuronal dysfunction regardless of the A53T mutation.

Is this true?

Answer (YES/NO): NO